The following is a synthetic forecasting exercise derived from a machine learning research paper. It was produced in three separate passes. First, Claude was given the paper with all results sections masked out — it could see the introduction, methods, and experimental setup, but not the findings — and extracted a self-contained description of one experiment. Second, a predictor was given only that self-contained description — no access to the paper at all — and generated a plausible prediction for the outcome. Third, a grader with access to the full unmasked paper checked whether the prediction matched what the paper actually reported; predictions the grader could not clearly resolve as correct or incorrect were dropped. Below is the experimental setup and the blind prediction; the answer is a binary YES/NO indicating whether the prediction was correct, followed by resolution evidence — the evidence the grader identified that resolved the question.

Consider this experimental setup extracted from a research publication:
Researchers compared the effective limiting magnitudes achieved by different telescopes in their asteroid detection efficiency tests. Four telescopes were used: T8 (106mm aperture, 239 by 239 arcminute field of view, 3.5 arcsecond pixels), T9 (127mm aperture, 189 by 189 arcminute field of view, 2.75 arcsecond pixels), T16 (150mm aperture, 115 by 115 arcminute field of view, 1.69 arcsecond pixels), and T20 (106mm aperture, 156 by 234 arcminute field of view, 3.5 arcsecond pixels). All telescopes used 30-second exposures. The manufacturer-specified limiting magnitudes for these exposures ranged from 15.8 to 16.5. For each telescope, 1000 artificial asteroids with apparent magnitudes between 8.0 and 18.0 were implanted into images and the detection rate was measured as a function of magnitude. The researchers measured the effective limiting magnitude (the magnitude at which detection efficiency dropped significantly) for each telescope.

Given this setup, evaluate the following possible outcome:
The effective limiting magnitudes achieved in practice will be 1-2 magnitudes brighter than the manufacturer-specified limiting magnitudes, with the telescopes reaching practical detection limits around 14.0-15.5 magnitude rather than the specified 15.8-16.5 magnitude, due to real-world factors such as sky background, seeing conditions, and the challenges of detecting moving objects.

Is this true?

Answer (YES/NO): NO